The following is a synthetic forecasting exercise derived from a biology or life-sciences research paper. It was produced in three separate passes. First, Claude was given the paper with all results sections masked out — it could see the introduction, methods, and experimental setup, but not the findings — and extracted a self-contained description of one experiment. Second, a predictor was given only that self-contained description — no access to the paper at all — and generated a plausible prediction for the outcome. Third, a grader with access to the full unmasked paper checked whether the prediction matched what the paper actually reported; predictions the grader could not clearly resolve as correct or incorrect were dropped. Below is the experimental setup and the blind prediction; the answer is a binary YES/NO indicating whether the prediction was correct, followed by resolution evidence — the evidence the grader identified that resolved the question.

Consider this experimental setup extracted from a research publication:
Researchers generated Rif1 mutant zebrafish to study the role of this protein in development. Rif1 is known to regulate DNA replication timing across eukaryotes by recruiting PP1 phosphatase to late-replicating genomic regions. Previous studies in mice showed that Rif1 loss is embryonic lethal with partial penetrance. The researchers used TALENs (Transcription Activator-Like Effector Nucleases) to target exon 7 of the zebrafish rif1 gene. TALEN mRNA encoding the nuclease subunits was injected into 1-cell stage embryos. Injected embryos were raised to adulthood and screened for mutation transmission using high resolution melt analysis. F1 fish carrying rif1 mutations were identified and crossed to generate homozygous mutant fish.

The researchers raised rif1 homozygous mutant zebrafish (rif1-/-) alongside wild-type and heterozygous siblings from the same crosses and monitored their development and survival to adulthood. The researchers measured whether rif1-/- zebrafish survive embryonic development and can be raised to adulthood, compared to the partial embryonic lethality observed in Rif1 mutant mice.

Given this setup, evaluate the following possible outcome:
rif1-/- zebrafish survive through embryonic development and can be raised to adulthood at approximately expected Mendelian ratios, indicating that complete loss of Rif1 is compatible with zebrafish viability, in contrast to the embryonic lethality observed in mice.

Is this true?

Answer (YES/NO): YES